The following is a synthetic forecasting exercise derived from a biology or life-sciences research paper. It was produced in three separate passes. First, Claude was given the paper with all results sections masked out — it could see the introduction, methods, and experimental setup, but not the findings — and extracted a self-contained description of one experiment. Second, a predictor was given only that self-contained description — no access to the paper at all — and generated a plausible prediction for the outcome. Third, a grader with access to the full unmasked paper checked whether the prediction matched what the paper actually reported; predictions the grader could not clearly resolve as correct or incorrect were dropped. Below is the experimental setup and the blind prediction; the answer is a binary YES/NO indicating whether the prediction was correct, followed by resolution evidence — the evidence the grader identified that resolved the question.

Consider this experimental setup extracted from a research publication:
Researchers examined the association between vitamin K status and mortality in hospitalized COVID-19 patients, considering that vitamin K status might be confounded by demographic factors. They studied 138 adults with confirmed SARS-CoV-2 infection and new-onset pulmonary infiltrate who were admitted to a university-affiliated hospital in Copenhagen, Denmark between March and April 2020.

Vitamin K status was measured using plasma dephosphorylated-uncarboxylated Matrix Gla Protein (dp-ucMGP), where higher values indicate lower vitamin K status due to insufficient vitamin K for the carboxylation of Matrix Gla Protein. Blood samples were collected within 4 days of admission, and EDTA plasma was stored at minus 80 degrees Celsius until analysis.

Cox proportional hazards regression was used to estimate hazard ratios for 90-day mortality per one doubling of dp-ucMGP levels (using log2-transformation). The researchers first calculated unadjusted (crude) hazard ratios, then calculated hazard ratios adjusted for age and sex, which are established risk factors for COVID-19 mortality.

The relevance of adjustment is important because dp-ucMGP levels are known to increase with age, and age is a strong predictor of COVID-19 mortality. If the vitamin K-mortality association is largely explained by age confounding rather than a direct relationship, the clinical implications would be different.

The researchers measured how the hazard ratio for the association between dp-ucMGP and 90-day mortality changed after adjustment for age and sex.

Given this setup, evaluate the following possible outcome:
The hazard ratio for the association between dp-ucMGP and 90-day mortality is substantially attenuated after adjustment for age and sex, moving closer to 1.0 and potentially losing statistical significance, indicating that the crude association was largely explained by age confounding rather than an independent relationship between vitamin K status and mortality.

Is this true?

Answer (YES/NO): NO